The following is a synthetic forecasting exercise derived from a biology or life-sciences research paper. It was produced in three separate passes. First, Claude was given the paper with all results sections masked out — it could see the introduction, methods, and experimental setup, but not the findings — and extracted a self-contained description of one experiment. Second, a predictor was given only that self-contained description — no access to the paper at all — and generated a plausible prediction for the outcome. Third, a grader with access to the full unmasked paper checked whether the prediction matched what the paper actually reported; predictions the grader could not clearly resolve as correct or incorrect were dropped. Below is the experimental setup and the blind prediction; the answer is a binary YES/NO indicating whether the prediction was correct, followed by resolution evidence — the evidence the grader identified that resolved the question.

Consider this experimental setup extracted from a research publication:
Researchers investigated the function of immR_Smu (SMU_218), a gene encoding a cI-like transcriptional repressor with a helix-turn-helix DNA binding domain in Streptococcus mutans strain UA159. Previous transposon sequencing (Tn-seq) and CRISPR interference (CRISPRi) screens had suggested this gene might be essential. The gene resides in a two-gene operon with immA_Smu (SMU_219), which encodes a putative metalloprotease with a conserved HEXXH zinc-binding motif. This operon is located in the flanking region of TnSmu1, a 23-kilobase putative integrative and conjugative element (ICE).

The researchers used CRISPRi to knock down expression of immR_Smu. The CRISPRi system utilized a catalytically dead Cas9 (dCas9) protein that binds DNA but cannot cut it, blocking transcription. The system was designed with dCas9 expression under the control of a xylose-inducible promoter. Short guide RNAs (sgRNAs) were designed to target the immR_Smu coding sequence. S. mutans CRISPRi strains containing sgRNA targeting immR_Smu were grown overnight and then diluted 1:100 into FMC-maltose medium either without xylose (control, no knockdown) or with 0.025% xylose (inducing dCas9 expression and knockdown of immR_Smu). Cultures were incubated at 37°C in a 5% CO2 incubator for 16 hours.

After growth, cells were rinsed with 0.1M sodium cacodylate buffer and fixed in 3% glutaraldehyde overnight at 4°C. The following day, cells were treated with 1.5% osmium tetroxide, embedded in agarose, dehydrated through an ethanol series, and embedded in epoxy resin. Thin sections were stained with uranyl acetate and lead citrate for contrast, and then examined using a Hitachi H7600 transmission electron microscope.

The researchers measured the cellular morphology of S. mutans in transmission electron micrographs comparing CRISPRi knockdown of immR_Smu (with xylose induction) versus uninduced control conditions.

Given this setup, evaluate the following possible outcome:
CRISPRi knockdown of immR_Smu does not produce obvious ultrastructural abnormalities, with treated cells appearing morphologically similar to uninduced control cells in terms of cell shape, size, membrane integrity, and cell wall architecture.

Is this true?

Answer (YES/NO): NO